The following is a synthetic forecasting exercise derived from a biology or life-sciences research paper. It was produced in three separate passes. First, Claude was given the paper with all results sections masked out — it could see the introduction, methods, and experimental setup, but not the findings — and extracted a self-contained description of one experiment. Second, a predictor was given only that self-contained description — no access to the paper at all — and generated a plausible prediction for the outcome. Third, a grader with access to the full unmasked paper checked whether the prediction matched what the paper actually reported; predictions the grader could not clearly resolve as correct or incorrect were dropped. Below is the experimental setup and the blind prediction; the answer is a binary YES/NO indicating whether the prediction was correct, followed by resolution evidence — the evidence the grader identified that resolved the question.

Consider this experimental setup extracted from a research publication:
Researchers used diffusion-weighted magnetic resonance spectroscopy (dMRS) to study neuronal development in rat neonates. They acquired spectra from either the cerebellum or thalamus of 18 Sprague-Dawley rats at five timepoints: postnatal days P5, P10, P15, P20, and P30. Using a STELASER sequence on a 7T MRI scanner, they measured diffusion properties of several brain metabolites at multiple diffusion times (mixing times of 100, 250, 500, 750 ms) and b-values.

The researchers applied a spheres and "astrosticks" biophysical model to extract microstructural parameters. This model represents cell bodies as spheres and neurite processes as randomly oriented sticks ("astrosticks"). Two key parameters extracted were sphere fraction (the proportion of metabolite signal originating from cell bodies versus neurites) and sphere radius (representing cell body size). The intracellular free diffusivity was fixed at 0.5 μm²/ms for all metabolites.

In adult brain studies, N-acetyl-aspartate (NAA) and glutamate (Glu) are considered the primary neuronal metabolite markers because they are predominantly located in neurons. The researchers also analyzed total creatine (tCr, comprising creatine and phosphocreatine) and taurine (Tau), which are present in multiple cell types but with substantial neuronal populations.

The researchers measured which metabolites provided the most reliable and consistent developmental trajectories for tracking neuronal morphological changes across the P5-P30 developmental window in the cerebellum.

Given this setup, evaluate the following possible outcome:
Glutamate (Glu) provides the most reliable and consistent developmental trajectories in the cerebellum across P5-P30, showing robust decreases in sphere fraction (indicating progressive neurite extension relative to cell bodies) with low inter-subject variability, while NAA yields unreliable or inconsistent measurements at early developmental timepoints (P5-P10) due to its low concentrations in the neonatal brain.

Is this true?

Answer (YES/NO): NO